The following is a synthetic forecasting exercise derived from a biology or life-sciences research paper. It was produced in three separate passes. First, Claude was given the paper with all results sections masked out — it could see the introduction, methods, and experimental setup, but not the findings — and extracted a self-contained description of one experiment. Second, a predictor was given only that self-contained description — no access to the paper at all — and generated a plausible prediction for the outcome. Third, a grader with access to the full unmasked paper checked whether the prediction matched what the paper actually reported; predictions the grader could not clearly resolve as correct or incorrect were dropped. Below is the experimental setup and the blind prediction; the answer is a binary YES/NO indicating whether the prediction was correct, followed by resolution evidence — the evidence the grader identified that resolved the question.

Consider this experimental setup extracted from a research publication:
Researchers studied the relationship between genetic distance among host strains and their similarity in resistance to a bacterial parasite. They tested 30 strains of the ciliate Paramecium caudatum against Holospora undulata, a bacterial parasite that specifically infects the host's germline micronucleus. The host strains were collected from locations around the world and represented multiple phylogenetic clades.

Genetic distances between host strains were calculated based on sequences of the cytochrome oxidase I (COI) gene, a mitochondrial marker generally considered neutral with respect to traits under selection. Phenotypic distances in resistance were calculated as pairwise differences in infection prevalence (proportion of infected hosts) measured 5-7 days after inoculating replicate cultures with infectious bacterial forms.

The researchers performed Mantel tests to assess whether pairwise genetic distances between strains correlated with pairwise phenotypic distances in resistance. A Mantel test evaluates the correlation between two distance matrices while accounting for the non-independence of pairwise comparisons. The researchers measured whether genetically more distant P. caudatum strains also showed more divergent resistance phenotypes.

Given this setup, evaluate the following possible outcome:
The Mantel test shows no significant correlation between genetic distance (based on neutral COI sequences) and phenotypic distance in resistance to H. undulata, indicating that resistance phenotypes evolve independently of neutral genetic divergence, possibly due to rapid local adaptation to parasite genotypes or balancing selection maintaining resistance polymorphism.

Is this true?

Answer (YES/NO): YES